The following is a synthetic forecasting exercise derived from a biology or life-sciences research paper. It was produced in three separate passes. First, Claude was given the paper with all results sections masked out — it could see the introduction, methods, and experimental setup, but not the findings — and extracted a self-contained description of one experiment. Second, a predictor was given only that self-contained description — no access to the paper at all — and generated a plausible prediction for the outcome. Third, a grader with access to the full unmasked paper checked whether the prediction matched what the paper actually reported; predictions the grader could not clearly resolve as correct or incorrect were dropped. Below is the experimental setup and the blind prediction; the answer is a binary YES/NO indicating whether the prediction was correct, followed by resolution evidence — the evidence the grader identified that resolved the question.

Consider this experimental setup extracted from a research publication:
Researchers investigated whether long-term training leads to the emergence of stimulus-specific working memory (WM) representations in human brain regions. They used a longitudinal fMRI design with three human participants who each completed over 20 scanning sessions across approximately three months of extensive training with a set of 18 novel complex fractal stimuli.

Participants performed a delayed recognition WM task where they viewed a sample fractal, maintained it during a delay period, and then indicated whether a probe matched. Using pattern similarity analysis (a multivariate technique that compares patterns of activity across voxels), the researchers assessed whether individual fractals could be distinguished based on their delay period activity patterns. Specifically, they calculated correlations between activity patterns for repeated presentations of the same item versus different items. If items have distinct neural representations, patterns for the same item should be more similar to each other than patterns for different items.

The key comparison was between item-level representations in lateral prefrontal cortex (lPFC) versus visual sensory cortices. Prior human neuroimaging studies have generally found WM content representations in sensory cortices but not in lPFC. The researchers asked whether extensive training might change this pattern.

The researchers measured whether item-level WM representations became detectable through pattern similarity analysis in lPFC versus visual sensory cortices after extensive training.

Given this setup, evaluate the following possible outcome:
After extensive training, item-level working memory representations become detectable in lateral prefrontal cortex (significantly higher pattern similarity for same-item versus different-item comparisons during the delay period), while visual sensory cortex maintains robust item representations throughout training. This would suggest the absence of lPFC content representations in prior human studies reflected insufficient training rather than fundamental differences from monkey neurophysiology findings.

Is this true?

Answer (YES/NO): NO